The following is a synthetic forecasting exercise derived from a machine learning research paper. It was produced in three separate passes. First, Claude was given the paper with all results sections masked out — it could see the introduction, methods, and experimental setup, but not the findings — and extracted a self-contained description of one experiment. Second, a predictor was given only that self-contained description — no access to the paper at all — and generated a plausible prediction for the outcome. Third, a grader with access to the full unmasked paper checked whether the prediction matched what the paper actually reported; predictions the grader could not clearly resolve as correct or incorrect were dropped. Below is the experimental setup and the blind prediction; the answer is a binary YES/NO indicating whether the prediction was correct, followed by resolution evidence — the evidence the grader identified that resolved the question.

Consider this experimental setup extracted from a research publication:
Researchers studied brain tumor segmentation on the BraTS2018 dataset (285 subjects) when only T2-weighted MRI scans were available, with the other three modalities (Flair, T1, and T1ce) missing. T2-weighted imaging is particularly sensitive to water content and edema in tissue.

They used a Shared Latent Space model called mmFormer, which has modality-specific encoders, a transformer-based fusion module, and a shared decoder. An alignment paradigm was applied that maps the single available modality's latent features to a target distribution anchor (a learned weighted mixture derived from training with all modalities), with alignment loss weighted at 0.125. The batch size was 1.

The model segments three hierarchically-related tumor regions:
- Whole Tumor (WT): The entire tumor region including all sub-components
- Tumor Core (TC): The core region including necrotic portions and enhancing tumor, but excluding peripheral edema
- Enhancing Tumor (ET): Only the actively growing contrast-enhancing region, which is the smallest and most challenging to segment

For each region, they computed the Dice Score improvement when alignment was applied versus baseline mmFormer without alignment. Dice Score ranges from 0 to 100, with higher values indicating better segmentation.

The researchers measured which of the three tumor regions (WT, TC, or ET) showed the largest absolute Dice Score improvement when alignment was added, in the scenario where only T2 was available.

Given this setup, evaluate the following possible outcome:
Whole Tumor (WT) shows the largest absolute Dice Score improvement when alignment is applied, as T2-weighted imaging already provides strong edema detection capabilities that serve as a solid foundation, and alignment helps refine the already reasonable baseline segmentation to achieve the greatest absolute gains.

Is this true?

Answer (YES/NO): NO